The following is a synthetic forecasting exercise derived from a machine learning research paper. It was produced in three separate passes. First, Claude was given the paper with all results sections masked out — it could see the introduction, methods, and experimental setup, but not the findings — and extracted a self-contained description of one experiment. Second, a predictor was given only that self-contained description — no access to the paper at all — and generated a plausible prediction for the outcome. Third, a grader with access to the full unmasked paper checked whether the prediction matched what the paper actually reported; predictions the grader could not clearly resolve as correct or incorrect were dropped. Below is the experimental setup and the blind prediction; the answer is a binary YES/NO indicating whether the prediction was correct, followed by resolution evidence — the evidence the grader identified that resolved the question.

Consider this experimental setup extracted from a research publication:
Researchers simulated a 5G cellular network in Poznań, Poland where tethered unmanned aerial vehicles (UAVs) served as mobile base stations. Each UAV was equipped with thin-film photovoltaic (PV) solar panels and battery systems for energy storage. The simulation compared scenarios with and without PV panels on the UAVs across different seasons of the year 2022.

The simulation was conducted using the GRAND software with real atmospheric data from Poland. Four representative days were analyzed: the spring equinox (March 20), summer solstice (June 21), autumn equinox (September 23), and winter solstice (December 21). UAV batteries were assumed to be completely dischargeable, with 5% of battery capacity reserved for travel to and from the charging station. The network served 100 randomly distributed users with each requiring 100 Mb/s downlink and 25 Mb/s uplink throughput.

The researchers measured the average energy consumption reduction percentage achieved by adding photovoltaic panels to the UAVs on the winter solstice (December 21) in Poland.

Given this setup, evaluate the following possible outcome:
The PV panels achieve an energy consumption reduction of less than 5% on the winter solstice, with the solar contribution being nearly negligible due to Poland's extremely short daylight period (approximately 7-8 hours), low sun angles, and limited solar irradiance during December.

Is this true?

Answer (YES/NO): YES